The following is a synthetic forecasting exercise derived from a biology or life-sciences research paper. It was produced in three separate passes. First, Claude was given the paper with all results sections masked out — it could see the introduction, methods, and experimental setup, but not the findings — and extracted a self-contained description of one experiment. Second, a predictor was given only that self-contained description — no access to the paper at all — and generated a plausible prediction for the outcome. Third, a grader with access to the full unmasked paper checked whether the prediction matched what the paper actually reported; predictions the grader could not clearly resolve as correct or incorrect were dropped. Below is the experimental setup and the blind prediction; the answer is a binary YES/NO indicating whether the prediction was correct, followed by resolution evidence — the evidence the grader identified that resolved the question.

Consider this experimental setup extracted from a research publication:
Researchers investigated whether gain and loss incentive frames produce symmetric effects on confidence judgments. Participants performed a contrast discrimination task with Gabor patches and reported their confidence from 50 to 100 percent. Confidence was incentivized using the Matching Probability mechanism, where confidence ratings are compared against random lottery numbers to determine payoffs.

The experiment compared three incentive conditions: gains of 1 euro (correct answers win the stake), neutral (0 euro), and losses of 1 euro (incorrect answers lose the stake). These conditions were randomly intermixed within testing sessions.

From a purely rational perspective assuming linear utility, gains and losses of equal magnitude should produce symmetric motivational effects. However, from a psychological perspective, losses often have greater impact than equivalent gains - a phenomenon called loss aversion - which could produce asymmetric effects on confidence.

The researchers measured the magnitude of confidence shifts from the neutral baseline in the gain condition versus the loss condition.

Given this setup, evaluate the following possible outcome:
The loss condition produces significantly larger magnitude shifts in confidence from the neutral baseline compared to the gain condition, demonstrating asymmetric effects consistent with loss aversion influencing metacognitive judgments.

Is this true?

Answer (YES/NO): NO